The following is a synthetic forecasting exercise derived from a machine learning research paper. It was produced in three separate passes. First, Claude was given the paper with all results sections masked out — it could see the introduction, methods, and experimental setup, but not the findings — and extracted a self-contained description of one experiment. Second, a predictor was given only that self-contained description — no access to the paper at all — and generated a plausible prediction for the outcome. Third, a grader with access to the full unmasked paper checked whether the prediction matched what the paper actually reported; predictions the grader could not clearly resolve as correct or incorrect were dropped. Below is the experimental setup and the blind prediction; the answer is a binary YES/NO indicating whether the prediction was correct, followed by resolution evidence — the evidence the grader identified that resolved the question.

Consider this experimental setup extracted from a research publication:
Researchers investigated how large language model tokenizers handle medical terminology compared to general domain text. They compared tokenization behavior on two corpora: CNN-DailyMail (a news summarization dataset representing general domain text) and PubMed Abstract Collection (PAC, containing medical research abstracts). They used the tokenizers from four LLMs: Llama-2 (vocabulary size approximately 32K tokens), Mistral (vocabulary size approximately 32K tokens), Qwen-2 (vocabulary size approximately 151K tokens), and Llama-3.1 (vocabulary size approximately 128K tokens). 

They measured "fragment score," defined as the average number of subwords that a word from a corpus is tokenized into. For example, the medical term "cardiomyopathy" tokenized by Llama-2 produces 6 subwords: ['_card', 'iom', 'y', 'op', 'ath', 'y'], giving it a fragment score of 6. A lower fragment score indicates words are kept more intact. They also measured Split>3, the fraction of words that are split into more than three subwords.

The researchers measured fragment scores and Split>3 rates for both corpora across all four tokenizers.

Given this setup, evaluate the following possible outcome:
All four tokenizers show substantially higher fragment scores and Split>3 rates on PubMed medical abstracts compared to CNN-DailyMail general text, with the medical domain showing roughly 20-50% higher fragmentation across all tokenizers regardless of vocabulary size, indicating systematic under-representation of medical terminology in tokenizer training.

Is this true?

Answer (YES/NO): NO